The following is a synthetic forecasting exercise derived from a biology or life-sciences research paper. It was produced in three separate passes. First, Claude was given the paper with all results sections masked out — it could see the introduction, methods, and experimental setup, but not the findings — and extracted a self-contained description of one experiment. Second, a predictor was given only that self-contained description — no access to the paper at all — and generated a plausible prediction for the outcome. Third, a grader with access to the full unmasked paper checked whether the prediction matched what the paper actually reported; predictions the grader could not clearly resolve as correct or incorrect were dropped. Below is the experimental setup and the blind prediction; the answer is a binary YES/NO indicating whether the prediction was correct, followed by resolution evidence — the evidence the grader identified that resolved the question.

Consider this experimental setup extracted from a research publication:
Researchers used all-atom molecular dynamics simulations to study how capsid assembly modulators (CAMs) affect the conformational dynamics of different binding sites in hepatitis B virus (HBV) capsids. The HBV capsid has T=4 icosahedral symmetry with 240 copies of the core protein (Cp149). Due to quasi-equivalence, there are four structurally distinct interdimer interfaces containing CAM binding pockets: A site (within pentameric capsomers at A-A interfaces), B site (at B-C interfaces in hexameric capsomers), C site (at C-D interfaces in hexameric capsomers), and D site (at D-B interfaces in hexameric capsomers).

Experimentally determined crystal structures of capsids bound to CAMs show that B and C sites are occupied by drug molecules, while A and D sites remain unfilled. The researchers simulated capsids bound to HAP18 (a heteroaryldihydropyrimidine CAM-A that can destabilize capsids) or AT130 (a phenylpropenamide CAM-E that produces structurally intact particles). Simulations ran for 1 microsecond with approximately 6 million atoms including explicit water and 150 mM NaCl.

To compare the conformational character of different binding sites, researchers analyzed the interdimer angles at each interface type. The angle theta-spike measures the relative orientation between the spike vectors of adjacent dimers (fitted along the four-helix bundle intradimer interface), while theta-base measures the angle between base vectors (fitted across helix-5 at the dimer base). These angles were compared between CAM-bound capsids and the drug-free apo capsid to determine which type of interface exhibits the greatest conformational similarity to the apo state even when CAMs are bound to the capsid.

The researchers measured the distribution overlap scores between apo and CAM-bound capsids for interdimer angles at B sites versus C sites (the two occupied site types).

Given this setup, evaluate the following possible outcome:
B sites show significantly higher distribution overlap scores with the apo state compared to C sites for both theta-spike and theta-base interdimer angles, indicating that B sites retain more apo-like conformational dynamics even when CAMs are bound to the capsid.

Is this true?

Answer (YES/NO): YES